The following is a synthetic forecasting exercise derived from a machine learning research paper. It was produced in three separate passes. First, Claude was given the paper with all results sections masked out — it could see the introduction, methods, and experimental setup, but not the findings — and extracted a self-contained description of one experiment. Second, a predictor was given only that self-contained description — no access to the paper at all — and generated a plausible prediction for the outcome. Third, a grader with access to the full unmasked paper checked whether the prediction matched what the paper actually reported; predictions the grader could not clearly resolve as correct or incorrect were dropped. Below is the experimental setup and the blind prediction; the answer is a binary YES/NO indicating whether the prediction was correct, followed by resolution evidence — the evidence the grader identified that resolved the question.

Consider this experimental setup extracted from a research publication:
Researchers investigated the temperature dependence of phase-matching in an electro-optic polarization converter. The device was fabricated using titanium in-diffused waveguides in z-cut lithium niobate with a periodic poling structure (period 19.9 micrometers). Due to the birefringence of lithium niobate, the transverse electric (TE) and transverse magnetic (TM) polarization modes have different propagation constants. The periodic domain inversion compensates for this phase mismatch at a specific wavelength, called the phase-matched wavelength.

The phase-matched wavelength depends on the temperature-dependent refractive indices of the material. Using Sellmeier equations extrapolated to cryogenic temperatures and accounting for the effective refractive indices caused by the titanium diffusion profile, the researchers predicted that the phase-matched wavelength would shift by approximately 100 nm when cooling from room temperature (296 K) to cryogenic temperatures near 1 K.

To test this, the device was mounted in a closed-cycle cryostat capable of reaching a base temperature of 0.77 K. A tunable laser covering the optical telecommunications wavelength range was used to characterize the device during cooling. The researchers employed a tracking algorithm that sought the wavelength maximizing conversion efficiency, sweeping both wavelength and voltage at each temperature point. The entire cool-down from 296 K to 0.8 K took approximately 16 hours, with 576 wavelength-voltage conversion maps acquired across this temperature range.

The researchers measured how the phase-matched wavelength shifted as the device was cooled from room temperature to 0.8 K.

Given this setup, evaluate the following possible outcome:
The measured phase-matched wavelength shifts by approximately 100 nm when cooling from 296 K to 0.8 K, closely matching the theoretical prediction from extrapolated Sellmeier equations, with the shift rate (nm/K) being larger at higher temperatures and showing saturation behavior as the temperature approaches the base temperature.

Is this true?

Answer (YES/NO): NO